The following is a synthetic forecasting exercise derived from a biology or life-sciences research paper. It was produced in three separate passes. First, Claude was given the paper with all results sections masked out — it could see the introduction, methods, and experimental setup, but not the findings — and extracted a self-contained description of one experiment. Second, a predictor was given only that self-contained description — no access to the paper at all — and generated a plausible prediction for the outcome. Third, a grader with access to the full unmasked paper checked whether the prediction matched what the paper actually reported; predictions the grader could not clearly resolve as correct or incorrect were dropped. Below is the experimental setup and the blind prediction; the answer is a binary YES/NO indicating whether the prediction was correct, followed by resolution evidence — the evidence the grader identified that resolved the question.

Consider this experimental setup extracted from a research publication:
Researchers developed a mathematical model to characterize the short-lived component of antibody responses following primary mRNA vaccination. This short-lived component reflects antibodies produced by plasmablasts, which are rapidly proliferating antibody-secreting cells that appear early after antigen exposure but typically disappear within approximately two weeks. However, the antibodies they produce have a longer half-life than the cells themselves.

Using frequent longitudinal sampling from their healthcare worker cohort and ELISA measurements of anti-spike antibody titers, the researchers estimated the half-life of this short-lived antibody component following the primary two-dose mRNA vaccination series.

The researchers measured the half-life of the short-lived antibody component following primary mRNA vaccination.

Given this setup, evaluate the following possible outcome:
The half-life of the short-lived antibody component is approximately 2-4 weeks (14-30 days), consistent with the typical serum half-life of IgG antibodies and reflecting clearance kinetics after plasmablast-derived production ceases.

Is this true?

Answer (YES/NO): YES